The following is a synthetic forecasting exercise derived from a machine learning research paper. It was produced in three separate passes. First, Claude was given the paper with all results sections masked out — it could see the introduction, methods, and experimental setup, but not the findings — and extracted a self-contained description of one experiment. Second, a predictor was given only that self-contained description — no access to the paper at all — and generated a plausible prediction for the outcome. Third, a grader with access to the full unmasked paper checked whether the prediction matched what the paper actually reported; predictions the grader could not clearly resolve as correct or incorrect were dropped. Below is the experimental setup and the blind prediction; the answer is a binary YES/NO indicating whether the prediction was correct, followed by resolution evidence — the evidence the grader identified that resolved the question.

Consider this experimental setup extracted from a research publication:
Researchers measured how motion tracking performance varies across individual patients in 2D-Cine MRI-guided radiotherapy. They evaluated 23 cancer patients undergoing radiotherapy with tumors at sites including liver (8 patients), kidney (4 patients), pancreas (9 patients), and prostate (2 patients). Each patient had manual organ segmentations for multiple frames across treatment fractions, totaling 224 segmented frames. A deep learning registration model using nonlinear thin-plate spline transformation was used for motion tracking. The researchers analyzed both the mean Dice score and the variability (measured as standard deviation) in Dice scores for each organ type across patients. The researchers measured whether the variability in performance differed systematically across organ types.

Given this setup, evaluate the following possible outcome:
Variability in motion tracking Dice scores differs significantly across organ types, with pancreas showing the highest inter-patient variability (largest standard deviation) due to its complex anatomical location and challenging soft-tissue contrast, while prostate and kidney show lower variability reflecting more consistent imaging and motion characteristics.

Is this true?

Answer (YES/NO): NO